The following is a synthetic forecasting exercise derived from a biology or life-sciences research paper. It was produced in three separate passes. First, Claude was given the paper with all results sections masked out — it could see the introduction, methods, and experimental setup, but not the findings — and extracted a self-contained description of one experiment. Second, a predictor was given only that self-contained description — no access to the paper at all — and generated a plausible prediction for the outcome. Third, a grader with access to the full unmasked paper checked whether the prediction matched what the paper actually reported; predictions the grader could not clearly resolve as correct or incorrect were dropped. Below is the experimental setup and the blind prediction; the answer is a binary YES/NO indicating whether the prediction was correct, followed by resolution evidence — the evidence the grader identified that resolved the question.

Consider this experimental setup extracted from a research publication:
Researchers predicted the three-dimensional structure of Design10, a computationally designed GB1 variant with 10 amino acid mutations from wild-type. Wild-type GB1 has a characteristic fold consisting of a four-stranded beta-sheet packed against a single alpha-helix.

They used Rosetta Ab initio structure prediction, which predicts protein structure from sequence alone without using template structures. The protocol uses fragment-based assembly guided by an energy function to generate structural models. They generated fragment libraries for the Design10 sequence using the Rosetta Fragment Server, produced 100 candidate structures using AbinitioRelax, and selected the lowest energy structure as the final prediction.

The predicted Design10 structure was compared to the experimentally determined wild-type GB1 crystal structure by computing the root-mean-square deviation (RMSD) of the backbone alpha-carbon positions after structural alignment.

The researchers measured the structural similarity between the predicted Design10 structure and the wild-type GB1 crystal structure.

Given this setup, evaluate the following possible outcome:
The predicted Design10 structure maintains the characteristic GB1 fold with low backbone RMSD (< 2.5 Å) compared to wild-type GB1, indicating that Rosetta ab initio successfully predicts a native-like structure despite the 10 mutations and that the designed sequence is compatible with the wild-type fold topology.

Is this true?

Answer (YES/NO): YES